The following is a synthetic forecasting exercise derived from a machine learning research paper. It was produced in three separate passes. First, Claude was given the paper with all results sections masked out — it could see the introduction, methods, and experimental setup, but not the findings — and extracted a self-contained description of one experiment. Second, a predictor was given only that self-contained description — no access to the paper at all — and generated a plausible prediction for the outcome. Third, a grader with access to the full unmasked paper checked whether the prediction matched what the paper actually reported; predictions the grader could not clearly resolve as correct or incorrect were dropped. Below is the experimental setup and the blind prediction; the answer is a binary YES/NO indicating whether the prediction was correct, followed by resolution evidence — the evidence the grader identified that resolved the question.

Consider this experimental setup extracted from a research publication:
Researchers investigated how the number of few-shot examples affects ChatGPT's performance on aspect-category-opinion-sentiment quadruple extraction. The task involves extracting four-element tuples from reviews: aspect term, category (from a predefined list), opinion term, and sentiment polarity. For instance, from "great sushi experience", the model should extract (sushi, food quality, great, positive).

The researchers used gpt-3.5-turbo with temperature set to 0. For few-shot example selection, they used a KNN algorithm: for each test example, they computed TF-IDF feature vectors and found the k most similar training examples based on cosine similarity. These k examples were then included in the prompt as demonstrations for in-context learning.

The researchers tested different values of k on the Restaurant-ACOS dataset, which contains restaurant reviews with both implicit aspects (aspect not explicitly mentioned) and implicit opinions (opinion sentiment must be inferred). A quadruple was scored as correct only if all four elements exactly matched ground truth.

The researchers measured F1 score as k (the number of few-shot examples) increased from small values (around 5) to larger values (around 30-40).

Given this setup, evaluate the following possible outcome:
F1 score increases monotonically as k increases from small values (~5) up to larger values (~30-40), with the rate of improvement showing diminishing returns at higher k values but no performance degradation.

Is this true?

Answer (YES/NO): NO